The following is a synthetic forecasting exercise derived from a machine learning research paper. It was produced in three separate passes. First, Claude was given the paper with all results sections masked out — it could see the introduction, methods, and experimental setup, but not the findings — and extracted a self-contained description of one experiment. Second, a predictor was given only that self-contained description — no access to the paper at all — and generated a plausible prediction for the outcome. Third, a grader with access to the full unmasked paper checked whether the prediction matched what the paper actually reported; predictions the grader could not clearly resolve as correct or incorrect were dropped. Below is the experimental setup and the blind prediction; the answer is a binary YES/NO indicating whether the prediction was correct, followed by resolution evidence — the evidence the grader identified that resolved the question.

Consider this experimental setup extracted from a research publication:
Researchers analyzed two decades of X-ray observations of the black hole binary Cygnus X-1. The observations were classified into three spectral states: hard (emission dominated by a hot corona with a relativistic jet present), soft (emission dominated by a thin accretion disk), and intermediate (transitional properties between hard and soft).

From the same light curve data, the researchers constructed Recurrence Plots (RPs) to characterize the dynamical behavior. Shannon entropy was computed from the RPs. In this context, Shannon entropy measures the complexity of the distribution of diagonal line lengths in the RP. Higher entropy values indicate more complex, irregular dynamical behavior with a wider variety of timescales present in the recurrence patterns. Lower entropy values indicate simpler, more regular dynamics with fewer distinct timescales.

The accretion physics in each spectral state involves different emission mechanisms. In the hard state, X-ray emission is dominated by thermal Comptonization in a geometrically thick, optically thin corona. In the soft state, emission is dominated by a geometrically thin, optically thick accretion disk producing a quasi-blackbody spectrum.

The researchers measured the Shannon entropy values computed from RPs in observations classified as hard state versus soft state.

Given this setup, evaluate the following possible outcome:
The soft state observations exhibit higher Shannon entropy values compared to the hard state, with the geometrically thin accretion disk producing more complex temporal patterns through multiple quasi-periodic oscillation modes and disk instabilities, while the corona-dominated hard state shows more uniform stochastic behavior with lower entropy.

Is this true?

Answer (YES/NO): NO